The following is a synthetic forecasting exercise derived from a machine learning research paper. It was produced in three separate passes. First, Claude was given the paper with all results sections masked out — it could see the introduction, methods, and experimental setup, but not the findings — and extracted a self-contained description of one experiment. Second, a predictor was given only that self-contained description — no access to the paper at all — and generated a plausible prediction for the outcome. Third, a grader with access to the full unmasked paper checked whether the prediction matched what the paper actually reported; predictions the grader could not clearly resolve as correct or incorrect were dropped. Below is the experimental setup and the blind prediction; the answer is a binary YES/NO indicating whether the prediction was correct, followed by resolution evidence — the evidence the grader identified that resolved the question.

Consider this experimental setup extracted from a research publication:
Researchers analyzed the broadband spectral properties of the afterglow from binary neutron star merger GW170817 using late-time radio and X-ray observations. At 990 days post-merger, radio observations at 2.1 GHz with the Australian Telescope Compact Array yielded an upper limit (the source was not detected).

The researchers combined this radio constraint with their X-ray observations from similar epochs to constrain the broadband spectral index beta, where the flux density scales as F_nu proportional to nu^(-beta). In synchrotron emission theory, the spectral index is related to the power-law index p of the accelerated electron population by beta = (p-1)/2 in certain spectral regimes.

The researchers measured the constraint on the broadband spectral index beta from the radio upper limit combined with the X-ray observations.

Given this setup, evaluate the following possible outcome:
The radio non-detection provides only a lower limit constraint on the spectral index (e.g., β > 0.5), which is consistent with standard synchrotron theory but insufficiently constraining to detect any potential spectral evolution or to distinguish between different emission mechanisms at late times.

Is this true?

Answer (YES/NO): NO